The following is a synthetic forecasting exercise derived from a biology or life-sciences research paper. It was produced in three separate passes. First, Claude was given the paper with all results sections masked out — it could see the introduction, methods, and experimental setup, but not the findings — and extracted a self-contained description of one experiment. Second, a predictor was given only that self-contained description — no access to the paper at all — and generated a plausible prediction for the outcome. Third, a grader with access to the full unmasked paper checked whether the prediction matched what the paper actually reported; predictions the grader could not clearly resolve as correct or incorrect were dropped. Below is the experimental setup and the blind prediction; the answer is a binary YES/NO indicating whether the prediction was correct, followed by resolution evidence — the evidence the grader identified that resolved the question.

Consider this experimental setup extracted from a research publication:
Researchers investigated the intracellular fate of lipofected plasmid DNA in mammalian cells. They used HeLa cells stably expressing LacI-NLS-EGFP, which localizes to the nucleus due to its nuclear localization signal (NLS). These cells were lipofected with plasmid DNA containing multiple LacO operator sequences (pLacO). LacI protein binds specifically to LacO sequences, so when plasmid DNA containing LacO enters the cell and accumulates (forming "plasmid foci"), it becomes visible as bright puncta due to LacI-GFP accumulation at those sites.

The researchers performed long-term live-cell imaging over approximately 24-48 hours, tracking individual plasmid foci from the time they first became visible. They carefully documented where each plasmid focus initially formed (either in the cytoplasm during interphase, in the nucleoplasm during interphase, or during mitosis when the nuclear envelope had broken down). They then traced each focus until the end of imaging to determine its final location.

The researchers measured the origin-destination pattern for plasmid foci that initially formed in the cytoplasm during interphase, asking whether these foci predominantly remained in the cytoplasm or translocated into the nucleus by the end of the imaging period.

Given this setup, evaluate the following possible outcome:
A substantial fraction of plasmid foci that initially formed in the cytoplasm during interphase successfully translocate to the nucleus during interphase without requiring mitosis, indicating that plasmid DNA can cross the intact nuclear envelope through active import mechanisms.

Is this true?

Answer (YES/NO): NO